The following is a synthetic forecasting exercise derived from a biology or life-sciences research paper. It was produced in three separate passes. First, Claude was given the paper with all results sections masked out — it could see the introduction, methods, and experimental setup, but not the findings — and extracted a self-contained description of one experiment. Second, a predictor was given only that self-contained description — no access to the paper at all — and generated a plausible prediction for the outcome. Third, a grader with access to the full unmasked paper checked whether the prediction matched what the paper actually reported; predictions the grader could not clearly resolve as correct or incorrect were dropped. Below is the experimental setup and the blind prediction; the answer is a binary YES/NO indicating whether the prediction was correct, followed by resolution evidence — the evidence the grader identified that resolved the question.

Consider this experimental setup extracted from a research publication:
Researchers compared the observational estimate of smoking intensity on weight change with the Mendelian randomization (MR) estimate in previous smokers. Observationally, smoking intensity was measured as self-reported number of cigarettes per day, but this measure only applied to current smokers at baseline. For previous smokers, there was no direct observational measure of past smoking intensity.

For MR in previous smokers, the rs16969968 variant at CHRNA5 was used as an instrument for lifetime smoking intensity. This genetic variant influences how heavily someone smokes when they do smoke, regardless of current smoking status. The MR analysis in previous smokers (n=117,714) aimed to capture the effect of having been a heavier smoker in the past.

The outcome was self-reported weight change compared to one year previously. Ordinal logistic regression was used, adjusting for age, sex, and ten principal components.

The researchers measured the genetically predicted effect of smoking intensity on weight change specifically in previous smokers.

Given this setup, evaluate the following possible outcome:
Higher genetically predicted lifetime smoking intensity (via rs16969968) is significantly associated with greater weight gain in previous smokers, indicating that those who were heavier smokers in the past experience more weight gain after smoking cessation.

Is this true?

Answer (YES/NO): YES